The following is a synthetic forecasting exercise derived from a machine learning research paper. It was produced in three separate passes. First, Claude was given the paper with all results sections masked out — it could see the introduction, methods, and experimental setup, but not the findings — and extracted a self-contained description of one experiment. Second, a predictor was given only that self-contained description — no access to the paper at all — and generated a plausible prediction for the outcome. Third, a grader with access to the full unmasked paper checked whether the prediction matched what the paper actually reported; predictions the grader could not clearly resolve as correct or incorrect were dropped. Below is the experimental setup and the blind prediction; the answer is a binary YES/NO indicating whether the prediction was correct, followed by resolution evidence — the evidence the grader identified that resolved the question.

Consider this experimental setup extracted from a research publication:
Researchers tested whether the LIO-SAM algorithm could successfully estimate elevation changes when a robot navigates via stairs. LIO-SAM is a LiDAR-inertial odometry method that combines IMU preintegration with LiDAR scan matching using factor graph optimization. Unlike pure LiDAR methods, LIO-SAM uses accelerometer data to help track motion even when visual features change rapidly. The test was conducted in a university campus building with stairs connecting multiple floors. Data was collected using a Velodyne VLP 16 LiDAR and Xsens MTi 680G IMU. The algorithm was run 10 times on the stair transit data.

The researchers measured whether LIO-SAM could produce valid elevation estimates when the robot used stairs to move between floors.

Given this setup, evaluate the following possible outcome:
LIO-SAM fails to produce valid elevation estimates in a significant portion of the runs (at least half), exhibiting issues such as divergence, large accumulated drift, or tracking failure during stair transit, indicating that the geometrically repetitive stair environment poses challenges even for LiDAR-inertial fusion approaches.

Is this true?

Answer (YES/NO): YES